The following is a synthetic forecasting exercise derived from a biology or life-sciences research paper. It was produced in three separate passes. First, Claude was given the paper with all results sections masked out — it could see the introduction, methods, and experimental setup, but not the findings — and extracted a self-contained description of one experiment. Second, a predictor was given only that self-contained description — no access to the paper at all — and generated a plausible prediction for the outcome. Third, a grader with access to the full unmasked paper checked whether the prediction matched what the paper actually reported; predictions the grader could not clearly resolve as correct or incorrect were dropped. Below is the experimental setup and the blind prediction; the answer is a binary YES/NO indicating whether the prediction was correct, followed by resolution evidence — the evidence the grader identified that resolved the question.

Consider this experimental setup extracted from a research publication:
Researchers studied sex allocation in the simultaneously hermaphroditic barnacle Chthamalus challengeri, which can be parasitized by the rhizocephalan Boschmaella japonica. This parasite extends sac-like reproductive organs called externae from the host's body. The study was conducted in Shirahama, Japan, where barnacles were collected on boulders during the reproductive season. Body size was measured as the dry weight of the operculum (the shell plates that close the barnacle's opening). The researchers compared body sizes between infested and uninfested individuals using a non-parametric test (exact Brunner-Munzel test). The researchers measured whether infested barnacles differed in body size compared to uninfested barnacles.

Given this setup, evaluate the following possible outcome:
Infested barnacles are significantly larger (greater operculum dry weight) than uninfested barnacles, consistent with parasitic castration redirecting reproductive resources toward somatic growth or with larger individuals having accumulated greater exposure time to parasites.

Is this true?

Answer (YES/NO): NO